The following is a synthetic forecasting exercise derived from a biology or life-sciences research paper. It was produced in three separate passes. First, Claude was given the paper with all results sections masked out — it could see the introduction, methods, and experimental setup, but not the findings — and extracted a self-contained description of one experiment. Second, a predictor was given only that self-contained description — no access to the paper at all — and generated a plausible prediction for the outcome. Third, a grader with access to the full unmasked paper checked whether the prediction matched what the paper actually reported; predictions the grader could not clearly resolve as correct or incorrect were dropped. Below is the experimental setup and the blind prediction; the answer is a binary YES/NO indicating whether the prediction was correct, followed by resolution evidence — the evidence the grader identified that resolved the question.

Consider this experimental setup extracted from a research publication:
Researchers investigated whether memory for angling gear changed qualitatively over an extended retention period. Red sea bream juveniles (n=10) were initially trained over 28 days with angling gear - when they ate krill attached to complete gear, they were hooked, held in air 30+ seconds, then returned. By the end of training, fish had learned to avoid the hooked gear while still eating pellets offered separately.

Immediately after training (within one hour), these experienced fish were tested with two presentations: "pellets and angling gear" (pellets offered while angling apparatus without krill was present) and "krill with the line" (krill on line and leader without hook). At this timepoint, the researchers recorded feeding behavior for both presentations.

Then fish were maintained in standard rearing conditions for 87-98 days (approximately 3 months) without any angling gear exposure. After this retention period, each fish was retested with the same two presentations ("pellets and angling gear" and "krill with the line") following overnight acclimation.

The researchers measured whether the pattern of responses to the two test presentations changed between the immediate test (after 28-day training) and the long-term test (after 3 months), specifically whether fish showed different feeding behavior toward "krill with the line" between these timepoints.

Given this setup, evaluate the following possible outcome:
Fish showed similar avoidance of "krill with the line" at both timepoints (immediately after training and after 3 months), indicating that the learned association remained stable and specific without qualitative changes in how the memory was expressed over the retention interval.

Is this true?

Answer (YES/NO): NO